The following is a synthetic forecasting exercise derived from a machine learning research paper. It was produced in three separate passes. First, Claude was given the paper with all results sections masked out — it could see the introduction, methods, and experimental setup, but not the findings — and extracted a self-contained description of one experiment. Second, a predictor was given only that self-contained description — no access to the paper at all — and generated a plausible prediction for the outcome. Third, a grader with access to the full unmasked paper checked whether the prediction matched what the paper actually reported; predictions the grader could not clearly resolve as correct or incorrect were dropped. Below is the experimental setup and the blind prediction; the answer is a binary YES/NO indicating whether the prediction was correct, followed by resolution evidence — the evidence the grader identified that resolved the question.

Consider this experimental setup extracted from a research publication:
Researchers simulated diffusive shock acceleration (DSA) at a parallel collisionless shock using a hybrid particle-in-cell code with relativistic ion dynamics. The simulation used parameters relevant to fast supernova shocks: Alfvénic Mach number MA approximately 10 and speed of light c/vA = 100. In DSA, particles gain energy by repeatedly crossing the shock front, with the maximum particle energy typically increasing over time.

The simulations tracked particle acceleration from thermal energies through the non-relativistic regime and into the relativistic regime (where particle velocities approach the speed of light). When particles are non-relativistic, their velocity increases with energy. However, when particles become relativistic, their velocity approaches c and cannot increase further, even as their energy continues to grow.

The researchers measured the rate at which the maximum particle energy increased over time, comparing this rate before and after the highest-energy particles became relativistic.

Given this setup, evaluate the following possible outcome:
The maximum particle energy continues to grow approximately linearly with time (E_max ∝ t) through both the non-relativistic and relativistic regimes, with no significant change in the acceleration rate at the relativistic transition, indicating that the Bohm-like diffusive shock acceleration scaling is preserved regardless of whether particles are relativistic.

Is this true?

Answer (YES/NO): NO